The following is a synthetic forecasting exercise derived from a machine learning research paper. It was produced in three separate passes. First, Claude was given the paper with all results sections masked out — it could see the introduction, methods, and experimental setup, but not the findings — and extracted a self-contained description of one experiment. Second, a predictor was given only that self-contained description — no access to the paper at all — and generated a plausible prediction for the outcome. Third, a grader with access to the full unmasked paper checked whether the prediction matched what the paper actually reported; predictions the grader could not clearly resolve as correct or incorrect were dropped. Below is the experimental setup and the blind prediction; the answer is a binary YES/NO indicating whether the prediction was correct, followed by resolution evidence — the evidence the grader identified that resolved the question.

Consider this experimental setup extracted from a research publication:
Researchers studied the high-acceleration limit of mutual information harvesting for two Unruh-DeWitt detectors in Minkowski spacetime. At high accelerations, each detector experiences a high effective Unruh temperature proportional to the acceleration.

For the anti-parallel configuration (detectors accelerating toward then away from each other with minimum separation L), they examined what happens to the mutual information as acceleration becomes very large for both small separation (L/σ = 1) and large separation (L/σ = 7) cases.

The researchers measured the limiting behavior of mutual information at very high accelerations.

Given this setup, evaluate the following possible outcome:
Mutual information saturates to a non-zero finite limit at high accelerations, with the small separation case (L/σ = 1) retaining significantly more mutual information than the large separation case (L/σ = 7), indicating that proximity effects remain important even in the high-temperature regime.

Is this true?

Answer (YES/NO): NO